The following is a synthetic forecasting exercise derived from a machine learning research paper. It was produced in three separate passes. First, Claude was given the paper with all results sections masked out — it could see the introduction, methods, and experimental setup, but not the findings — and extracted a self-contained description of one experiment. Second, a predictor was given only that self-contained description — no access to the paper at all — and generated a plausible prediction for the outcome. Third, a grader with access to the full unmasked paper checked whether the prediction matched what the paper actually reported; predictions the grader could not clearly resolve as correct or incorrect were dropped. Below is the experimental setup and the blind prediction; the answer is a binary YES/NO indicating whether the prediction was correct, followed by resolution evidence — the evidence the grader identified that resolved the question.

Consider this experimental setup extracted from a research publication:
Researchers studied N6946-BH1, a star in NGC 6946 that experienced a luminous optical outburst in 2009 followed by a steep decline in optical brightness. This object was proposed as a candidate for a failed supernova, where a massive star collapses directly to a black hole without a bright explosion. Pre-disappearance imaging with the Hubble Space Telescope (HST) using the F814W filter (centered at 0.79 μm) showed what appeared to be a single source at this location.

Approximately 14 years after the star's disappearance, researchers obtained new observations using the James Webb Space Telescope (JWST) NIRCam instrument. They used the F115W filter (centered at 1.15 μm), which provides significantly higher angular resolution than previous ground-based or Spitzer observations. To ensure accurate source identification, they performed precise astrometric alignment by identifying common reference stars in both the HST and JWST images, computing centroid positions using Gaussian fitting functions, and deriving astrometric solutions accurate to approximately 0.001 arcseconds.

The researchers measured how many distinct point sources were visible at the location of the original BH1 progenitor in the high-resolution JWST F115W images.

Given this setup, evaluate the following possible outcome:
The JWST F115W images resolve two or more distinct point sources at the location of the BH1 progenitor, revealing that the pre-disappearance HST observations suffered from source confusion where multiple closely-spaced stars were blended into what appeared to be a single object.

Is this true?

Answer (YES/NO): YES